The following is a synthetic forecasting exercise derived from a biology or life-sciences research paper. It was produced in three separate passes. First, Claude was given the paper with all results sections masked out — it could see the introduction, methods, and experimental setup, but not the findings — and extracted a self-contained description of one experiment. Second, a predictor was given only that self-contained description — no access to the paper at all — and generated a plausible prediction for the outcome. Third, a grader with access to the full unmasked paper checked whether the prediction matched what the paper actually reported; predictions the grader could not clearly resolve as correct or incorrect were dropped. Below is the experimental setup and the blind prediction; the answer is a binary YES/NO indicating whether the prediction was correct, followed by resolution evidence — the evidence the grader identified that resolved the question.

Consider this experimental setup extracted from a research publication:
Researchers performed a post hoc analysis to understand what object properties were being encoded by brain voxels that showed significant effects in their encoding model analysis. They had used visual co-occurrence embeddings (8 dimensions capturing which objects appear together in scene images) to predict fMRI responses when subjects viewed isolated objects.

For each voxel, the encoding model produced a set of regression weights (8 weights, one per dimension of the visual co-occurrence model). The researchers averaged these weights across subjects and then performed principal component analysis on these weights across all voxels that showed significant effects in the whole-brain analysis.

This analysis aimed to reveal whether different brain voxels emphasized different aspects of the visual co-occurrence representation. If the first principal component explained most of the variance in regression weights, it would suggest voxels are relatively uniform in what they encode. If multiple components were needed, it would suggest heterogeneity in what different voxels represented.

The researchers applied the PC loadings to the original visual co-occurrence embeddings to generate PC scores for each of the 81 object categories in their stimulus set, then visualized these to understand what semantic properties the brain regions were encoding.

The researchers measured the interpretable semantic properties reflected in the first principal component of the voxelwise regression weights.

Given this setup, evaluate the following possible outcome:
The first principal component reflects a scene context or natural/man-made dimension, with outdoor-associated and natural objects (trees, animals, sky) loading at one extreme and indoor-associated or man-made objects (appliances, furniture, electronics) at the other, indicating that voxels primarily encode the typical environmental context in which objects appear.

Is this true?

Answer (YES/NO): YES